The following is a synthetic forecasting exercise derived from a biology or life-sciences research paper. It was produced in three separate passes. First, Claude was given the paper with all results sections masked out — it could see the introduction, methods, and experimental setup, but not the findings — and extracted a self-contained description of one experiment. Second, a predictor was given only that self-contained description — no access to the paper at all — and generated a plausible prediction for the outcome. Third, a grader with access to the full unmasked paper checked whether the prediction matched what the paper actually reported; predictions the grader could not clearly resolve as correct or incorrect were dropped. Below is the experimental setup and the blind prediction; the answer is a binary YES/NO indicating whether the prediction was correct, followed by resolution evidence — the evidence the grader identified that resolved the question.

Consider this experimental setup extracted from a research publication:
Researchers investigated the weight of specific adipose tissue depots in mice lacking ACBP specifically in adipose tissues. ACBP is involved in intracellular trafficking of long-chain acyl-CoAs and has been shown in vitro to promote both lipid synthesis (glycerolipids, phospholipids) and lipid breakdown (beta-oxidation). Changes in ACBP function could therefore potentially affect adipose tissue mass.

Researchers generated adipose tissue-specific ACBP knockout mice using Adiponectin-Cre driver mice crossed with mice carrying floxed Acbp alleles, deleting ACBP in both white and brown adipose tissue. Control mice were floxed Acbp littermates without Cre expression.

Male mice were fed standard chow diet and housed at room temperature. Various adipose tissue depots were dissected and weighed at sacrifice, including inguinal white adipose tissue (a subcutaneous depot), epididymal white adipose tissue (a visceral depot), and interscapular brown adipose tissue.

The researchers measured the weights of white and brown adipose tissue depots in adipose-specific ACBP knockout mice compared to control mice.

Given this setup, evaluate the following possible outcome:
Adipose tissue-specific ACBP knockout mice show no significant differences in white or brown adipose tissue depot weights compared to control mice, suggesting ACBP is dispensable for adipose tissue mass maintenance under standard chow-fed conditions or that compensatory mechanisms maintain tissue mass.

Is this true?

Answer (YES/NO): YES